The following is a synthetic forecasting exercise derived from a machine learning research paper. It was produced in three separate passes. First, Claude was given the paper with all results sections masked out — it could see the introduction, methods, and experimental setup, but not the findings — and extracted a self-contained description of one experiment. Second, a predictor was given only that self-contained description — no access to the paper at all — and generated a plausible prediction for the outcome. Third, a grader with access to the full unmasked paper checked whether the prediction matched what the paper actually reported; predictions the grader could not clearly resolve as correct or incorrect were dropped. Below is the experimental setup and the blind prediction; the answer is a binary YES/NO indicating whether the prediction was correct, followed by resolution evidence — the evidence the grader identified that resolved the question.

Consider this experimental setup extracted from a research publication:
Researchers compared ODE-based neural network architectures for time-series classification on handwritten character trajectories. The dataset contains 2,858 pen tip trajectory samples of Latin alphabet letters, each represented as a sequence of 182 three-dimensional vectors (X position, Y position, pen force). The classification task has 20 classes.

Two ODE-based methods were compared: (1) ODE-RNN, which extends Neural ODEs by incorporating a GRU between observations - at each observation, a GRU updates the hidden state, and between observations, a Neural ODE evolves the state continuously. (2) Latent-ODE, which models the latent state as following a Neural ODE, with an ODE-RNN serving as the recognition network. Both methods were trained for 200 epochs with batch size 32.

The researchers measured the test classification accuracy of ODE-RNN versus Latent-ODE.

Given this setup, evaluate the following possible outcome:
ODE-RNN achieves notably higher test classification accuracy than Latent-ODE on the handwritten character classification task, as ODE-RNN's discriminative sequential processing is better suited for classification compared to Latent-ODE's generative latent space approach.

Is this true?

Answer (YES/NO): NO